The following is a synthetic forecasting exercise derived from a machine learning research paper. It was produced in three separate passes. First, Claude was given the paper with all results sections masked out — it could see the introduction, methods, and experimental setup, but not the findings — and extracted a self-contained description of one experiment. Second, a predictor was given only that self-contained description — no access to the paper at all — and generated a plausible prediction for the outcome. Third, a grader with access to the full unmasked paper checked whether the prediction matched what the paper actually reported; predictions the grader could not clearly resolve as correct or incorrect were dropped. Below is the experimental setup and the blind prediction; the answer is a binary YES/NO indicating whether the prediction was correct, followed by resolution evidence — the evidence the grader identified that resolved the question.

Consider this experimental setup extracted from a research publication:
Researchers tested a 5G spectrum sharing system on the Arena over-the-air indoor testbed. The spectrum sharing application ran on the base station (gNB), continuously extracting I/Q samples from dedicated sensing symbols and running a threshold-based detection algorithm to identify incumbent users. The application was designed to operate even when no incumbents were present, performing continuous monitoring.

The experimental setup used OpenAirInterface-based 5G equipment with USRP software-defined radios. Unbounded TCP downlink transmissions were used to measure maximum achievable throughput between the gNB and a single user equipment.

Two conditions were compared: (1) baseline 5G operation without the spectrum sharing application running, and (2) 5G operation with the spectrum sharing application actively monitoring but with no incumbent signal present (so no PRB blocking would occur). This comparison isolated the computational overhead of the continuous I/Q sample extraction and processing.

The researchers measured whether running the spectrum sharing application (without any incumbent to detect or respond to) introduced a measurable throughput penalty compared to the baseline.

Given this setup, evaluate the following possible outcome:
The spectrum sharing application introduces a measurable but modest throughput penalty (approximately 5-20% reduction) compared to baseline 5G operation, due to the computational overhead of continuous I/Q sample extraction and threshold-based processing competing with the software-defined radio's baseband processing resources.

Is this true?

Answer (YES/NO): NO